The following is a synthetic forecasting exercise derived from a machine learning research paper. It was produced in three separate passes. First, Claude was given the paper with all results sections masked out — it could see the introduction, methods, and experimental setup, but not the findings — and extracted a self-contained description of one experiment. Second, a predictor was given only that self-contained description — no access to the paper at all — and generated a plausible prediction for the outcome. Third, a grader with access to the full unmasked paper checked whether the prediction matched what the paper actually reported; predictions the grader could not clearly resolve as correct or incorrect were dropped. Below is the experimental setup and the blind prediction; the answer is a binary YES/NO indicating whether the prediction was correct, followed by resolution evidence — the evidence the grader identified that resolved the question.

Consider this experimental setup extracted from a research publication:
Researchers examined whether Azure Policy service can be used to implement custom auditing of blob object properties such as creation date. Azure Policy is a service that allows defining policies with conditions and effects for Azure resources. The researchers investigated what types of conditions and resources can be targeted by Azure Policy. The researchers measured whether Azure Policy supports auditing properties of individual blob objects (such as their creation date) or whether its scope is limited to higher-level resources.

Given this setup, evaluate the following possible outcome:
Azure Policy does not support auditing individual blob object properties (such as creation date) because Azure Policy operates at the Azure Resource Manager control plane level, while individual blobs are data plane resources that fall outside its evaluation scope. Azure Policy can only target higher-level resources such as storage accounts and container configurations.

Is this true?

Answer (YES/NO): YES